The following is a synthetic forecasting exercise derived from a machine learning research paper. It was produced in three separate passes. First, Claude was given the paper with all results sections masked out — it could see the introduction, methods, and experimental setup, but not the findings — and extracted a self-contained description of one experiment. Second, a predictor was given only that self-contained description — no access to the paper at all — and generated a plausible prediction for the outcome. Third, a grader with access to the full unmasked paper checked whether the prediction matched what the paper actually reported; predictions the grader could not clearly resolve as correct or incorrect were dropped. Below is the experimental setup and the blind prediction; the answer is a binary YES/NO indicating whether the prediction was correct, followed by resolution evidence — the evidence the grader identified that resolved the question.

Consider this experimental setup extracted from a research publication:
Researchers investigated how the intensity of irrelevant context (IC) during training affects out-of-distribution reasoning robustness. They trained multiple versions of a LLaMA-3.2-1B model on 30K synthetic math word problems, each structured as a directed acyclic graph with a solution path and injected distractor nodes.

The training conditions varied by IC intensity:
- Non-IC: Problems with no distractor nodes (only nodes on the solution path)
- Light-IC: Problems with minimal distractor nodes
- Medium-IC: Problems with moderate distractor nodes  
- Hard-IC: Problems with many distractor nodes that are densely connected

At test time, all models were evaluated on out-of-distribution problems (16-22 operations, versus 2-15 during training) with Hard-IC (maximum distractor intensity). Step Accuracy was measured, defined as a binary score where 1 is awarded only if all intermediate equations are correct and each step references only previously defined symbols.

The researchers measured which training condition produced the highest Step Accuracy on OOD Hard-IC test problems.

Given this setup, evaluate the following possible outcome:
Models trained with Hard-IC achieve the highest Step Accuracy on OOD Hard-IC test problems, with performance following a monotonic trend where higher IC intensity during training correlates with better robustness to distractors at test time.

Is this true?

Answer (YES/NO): YES